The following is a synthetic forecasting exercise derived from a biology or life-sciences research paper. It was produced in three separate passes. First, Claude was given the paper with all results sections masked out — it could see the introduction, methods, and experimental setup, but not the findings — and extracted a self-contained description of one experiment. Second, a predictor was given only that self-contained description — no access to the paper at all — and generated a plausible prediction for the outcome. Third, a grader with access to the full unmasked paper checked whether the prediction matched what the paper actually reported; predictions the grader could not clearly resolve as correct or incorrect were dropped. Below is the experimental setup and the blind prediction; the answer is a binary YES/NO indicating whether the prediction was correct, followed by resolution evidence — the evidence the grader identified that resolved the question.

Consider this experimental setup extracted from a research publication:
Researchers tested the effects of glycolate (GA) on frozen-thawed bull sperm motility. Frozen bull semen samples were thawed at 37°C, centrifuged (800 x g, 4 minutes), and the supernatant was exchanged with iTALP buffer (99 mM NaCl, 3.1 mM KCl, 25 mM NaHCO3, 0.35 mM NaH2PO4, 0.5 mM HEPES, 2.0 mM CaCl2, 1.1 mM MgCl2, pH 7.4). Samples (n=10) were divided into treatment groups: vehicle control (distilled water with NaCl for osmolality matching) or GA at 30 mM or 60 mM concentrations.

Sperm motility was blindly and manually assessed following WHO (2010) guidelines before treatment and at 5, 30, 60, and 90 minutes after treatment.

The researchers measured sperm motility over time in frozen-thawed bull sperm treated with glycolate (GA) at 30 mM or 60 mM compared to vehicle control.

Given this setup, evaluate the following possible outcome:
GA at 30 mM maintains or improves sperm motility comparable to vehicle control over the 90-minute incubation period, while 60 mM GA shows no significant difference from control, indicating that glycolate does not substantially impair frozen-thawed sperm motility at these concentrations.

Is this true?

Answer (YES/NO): NO